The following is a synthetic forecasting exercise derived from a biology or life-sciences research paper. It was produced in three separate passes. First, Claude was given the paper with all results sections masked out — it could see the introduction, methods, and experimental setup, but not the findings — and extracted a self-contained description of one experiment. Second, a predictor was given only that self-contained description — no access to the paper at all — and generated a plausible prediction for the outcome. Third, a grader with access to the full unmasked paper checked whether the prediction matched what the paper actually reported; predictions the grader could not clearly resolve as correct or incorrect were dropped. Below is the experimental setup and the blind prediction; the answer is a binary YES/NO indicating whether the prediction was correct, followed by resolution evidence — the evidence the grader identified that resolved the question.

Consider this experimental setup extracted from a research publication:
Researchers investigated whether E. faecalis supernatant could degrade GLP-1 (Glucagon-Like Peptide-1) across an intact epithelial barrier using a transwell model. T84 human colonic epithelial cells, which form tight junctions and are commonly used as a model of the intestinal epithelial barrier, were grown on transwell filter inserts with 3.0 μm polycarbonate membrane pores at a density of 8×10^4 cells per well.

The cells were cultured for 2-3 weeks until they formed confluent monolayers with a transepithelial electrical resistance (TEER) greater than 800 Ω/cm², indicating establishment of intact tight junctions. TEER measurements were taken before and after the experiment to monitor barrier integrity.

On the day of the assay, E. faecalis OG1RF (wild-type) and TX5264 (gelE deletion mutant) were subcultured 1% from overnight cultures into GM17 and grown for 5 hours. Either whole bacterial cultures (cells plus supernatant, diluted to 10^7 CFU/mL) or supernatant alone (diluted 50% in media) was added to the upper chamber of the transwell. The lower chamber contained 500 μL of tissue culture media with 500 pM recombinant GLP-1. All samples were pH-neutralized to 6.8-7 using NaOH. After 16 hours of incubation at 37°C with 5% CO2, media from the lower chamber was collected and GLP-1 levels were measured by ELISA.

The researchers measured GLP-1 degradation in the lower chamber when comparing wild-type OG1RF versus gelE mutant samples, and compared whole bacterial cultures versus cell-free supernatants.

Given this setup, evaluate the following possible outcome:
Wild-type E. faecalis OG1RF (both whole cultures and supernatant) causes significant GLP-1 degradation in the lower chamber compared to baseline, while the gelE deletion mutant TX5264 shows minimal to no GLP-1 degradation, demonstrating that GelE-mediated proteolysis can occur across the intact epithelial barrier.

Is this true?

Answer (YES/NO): NO